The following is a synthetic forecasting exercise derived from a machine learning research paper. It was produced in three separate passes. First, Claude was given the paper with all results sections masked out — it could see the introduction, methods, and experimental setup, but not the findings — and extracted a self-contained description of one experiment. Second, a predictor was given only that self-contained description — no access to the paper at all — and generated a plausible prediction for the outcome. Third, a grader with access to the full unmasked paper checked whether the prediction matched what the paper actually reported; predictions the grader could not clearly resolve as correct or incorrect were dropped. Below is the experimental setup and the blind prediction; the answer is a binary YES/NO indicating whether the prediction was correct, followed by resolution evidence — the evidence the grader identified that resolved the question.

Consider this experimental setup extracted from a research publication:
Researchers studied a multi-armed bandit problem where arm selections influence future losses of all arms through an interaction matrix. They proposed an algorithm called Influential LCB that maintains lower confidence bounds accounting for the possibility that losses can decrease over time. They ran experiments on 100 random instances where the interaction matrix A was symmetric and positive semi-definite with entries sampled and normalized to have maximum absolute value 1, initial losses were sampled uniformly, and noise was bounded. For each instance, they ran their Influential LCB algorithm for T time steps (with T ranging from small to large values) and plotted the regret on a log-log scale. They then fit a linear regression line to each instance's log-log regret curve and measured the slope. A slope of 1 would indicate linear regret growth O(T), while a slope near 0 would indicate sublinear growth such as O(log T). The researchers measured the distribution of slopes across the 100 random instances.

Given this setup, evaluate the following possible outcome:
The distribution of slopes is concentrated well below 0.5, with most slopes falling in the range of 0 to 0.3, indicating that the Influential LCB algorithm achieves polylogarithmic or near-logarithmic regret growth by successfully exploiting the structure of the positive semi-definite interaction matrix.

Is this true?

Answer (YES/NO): NO